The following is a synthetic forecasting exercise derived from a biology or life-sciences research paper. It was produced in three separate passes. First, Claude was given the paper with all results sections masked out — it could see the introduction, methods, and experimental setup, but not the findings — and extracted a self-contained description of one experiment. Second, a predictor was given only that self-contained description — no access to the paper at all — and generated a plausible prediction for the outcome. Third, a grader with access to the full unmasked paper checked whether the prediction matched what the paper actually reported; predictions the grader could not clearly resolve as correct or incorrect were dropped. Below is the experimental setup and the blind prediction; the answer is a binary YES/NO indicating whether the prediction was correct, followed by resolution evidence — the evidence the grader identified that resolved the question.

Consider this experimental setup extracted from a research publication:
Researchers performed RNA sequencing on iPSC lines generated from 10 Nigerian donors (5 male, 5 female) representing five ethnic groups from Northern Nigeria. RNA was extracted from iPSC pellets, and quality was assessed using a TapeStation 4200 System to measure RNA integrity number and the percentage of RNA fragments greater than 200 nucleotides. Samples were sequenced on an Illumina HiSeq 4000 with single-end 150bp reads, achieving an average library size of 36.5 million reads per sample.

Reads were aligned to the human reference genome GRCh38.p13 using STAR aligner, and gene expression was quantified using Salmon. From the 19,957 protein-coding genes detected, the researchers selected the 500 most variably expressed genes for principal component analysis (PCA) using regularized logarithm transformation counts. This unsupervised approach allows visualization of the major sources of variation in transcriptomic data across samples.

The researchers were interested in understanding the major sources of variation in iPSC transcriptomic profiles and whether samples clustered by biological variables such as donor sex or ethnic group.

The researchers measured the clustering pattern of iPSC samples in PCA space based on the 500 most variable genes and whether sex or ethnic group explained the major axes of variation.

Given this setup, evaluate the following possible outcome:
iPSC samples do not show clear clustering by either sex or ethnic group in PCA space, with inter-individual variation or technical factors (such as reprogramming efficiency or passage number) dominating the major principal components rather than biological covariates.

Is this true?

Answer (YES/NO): YES